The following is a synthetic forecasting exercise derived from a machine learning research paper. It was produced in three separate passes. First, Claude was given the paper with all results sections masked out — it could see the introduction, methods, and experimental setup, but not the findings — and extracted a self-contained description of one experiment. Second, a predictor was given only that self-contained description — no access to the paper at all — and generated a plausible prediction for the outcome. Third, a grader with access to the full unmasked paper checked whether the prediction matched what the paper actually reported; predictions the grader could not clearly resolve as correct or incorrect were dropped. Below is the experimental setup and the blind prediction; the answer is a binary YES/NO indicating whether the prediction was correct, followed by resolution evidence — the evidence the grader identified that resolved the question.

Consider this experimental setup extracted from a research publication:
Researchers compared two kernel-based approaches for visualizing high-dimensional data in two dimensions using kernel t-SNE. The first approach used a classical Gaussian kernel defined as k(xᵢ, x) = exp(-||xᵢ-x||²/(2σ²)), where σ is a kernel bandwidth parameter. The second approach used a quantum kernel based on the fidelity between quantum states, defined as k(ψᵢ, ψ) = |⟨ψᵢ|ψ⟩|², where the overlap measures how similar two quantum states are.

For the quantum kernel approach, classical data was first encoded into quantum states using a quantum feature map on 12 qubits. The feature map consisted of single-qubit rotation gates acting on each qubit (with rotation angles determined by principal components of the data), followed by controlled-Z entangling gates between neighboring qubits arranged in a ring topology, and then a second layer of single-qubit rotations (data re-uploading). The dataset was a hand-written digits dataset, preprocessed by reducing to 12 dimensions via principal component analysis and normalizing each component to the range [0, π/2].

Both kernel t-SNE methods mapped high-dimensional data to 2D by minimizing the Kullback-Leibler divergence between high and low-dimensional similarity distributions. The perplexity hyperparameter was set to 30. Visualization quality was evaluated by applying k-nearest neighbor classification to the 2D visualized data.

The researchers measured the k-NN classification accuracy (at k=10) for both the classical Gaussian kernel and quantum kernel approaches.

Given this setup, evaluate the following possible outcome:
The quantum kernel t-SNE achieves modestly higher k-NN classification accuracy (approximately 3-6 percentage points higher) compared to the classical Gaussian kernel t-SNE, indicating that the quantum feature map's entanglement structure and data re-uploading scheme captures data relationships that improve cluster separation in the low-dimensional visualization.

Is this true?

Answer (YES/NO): NO